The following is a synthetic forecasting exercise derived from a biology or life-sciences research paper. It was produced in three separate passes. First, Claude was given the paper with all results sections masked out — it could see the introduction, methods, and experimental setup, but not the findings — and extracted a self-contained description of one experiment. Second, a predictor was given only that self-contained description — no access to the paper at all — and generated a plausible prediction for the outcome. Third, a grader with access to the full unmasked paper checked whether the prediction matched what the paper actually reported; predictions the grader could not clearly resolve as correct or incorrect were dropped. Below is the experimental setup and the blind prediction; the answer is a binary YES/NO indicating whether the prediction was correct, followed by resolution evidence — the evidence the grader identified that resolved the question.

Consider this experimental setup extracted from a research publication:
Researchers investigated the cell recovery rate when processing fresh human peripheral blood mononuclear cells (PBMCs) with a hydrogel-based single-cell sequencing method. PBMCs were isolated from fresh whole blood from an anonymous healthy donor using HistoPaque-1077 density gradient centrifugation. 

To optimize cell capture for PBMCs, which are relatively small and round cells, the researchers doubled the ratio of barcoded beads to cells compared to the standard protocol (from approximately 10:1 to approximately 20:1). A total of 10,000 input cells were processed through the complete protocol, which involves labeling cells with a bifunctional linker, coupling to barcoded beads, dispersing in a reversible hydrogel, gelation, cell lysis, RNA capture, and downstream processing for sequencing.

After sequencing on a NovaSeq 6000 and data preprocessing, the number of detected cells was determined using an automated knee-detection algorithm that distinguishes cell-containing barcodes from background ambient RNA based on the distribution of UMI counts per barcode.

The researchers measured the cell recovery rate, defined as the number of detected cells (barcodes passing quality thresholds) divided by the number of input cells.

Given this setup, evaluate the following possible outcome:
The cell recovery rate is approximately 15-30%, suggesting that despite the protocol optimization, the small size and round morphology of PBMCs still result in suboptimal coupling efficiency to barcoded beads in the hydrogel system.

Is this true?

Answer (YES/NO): NO